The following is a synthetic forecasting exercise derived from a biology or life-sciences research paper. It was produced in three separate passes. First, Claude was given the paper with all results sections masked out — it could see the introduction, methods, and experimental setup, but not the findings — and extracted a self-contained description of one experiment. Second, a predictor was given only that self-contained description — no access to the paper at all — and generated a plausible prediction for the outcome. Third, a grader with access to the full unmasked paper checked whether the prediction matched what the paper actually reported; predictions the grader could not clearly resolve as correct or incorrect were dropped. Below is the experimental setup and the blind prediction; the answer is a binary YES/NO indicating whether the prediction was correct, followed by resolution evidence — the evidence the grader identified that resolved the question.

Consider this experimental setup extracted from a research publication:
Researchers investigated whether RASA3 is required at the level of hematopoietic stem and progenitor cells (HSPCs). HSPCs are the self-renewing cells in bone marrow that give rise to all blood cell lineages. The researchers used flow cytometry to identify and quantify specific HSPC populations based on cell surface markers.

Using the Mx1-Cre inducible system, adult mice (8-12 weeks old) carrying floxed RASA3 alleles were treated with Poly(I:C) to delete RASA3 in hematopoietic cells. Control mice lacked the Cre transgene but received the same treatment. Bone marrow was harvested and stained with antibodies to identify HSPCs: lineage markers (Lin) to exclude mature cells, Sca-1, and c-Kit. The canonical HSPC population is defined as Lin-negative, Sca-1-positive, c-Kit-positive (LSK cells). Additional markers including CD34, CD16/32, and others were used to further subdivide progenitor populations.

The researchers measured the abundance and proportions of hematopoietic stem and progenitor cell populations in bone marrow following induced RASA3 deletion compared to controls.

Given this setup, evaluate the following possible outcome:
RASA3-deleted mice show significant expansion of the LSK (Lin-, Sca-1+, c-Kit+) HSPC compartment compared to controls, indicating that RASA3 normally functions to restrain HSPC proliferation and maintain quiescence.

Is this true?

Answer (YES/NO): NO